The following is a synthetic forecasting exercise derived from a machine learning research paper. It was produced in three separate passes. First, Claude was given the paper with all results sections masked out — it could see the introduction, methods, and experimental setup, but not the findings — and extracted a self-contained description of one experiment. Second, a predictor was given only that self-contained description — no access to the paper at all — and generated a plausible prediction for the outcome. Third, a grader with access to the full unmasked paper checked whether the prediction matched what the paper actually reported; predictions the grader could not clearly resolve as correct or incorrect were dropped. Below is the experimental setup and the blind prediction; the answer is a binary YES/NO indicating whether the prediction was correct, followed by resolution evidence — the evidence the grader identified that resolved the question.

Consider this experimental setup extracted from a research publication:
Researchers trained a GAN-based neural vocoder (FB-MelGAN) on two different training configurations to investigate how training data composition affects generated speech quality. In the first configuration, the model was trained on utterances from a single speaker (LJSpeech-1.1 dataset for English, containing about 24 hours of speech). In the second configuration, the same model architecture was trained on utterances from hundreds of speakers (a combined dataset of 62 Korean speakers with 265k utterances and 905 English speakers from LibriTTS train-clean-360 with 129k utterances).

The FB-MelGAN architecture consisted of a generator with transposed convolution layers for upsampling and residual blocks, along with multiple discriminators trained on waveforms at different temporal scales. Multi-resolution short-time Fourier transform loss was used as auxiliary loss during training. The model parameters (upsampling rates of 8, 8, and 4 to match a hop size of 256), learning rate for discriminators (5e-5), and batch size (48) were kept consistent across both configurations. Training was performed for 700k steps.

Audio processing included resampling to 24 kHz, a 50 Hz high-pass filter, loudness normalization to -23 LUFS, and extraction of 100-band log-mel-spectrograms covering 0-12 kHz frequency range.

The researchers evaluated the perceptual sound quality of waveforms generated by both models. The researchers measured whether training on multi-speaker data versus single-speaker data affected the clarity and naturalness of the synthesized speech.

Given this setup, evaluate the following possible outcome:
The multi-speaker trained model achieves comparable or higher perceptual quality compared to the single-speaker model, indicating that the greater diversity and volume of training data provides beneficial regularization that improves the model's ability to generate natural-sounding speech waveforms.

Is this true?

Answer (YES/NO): NO